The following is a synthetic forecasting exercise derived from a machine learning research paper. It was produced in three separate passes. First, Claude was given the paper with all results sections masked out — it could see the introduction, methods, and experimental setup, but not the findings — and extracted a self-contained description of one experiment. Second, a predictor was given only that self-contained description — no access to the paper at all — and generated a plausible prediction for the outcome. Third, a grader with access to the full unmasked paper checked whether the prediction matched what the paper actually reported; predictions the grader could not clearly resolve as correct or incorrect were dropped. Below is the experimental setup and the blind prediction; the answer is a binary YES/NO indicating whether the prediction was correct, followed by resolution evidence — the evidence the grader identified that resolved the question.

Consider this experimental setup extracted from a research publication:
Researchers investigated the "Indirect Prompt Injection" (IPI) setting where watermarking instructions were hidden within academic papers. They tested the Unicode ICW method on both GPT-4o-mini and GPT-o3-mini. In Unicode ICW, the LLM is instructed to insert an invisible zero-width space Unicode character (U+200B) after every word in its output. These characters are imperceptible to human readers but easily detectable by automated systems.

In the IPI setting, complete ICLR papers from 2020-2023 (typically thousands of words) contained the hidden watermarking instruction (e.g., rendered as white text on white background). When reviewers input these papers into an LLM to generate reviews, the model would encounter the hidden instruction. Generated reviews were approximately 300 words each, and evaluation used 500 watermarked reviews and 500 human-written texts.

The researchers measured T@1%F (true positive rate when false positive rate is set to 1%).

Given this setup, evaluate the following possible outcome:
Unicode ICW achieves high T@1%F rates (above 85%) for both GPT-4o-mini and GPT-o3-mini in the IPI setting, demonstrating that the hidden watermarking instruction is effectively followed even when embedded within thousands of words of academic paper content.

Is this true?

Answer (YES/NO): NO